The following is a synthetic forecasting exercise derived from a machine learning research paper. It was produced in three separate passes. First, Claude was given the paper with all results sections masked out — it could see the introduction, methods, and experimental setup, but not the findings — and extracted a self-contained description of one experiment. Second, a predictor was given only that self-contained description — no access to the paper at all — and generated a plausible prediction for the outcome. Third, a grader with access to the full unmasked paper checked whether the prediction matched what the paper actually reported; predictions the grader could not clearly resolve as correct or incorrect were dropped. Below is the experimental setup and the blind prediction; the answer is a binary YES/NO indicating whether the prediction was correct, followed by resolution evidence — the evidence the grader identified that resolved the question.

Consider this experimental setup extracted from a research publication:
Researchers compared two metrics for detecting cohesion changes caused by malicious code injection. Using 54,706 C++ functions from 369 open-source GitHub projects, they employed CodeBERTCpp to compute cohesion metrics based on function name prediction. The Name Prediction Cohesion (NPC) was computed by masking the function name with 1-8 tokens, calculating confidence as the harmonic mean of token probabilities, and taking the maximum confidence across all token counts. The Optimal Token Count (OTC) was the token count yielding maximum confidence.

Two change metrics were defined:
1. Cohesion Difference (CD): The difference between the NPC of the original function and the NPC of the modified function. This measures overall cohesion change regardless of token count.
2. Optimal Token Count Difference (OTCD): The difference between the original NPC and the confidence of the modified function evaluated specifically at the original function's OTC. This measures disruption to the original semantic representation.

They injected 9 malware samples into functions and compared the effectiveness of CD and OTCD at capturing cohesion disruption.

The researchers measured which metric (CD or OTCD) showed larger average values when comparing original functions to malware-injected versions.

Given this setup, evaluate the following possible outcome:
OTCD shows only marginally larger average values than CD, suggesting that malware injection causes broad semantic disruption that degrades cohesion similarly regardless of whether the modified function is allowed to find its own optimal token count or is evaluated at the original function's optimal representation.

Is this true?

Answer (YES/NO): NO